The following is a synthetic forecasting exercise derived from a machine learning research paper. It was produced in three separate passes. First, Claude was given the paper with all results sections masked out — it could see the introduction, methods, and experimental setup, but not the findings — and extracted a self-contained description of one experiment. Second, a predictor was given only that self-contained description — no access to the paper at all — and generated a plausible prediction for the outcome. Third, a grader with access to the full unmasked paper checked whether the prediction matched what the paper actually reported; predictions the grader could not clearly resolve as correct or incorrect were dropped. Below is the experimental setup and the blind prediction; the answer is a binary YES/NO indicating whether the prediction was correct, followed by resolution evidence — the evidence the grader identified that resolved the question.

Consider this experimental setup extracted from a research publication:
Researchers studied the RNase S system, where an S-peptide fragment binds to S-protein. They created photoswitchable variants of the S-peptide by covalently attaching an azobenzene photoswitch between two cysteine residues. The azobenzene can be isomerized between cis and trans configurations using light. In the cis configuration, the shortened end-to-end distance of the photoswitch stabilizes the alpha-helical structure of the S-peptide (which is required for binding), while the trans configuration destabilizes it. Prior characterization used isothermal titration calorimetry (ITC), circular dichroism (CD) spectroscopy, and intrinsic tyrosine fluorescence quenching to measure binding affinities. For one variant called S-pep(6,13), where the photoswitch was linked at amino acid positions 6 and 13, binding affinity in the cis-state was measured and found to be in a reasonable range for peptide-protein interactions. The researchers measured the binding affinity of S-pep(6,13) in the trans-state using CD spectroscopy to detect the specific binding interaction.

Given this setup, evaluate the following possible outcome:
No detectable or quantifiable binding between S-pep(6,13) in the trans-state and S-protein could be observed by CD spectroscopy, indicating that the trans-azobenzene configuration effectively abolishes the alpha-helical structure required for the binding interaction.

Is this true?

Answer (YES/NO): YES